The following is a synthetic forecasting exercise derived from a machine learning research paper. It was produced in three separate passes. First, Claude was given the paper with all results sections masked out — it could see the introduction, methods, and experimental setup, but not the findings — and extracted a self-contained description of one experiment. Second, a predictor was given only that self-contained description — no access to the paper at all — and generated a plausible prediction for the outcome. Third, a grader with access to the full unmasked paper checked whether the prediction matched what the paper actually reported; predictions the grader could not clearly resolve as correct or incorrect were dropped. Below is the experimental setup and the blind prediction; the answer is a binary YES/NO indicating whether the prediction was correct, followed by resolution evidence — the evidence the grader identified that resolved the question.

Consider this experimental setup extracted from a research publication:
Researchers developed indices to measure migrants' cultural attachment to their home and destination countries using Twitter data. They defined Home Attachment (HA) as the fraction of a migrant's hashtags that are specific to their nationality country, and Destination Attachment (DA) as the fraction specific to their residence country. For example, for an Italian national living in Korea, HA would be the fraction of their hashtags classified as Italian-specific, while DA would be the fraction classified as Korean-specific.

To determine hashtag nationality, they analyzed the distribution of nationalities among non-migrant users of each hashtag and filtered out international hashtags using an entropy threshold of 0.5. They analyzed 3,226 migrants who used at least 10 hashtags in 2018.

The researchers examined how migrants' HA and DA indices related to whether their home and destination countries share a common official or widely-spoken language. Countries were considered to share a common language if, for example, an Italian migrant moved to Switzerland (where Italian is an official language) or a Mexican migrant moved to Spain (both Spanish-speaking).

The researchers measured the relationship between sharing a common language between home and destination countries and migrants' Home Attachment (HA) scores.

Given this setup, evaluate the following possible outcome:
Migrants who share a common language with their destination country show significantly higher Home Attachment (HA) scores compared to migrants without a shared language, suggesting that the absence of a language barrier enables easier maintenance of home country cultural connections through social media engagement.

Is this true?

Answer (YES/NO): YES